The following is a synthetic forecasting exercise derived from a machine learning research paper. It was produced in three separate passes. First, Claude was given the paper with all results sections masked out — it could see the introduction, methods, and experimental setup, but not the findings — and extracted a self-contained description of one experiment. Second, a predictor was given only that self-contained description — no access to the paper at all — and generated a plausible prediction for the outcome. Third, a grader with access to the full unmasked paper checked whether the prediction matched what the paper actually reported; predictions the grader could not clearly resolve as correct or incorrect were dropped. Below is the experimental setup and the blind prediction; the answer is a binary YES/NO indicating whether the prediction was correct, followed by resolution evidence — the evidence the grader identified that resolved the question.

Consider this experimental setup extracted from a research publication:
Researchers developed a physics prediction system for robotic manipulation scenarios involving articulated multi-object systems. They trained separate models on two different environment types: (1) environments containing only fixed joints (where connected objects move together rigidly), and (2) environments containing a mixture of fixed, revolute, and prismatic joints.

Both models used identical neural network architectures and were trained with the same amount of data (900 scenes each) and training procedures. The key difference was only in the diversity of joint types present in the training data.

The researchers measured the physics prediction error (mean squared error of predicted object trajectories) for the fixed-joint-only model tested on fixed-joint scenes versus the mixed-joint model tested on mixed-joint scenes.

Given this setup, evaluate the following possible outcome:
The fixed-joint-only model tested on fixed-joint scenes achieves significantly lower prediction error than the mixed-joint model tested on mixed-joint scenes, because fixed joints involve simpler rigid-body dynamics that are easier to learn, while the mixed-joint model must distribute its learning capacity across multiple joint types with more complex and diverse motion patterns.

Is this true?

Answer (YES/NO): YES